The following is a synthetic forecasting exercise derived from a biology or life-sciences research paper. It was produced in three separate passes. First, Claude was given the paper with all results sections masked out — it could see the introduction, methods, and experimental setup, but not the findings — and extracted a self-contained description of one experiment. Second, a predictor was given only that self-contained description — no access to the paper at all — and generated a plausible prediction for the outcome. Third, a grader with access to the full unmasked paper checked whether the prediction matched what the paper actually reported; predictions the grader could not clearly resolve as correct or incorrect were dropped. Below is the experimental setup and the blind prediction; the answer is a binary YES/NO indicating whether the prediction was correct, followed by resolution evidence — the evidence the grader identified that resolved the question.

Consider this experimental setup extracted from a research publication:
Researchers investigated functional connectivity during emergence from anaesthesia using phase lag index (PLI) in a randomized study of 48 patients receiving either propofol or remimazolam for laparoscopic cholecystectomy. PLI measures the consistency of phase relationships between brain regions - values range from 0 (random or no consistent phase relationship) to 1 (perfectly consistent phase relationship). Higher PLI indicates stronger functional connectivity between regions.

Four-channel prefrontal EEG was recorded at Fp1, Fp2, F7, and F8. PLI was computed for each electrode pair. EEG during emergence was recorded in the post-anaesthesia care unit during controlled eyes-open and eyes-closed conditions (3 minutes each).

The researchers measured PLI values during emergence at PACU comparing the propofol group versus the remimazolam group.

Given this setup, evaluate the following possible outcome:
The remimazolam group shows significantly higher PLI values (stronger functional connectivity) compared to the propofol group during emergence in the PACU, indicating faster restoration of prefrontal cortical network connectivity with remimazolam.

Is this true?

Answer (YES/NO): NO